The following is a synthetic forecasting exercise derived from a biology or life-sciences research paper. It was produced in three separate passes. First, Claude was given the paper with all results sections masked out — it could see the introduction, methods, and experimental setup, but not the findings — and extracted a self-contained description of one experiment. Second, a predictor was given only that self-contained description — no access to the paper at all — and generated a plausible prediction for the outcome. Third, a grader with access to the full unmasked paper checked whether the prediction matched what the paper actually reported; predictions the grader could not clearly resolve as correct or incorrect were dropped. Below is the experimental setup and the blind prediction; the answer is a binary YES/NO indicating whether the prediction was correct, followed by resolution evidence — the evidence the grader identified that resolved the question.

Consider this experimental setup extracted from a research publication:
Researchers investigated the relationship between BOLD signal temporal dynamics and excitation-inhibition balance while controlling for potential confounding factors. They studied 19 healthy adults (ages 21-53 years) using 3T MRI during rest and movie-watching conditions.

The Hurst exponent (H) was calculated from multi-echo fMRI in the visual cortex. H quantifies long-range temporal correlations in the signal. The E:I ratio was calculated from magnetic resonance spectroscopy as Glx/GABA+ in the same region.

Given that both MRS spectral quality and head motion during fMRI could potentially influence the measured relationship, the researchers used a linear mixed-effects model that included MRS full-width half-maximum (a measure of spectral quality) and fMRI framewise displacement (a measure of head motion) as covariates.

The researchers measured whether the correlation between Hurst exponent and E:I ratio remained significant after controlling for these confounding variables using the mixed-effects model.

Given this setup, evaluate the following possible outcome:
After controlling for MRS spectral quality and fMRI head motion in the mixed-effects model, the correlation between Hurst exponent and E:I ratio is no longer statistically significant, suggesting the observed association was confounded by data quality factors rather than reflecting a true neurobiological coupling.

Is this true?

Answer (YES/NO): NO